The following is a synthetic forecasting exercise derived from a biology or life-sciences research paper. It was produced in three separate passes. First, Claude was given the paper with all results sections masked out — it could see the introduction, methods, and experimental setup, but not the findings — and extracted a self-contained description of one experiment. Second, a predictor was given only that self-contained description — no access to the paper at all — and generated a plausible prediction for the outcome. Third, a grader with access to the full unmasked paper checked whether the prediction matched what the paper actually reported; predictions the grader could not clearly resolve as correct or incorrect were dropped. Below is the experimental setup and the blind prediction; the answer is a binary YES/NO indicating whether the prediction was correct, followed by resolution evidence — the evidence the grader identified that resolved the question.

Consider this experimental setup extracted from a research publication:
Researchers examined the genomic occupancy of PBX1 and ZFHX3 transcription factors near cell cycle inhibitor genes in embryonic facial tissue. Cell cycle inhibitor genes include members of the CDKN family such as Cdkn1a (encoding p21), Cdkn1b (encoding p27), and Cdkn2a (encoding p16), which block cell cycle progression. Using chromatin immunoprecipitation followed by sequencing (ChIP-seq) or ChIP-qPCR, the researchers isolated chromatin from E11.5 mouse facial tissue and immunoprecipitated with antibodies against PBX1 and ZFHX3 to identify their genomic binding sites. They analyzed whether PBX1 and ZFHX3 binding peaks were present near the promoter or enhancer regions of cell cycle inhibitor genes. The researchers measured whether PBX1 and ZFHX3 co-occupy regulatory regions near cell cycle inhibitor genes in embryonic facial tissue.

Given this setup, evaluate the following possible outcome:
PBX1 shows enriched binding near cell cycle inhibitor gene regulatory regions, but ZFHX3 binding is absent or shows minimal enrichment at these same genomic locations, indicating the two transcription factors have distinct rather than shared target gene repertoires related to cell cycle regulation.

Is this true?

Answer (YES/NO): NO